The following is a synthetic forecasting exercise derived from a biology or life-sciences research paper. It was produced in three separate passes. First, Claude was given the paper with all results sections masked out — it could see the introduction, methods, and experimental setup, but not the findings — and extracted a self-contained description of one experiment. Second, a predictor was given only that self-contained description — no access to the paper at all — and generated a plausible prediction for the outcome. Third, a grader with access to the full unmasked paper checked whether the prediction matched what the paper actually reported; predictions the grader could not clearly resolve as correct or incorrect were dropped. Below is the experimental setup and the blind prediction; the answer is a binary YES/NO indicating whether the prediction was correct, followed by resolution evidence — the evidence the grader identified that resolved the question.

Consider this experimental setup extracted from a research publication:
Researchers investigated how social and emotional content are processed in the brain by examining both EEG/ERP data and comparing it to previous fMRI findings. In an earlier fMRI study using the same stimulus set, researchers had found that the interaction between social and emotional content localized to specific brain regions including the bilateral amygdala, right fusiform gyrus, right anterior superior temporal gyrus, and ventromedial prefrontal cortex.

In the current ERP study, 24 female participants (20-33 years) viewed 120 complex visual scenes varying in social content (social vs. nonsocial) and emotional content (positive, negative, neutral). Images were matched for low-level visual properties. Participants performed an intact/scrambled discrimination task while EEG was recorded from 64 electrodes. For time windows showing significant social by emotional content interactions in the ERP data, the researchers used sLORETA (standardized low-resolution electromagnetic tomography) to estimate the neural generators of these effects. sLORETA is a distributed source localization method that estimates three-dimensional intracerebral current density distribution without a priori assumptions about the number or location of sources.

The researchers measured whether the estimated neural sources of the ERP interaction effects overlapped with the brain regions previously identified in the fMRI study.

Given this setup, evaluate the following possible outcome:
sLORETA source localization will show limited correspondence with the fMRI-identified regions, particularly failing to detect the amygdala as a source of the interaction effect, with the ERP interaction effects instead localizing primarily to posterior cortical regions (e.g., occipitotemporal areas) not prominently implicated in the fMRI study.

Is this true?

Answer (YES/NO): NO